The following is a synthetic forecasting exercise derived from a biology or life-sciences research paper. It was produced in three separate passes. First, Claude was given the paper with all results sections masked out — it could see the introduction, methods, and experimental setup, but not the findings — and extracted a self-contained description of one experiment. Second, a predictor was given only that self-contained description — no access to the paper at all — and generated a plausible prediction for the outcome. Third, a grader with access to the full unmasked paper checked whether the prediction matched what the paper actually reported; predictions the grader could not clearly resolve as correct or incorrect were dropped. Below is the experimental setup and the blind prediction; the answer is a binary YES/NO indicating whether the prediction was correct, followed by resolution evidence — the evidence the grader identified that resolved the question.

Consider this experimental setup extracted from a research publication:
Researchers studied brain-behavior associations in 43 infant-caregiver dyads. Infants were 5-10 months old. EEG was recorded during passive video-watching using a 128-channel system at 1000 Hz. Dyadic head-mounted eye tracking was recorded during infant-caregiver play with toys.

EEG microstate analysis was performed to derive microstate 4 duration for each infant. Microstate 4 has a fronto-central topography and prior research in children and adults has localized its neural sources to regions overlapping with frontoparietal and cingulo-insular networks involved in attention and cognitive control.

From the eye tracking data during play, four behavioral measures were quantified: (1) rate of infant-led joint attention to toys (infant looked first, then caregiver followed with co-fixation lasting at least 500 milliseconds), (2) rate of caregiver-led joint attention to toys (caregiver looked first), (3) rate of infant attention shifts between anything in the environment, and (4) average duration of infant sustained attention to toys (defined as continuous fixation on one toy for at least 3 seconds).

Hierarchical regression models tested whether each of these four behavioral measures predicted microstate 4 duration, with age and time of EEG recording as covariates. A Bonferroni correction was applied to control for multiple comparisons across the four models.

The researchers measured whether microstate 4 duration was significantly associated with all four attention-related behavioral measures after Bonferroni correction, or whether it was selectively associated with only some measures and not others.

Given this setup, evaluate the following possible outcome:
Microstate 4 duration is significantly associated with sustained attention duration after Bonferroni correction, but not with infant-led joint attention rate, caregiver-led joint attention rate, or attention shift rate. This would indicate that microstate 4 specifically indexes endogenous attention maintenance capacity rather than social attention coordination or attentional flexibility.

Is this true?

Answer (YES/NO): NO